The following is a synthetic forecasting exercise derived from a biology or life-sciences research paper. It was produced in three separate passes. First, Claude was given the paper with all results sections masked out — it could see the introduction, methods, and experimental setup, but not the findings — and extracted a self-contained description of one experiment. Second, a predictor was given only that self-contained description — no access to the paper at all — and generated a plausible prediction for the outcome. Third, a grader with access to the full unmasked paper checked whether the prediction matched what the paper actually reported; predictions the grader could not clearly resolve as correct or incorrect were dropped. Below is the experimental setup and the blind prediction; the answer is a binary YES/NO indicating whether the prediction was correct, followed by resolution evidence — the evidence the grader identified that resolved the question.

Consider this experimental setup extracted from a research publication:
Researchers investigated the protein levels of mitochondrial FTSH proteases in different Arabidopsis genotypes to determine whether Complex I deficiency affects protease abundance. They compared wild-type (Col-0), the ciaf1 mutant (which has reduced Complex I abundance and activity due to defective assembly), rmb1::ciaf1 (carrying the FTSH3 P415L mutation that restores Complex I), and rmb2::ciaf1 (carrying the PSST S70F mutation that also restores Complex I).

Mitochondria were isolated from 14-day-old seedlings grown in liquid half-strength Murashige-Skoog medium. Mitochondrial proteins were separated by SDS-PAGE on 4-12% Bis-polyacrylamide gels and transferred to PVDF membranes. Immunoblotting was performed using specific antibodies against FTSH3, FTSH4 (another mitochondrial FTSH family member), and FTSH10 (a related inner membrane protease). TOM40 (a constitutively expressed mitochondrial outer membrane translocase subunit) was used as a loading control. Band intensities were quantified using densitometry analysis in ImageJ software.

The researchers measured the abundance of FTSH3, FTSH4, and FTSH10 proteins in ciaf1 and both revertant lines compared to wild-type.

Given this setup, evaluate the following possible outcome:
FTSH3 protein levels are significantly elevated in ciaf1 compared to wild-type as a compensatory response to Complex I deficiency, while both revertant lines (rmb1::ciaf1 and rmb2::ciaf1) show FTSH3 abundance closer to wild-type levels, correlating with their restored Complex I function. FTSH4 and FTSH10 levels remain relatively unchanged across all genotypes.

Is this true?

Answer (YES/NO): NO